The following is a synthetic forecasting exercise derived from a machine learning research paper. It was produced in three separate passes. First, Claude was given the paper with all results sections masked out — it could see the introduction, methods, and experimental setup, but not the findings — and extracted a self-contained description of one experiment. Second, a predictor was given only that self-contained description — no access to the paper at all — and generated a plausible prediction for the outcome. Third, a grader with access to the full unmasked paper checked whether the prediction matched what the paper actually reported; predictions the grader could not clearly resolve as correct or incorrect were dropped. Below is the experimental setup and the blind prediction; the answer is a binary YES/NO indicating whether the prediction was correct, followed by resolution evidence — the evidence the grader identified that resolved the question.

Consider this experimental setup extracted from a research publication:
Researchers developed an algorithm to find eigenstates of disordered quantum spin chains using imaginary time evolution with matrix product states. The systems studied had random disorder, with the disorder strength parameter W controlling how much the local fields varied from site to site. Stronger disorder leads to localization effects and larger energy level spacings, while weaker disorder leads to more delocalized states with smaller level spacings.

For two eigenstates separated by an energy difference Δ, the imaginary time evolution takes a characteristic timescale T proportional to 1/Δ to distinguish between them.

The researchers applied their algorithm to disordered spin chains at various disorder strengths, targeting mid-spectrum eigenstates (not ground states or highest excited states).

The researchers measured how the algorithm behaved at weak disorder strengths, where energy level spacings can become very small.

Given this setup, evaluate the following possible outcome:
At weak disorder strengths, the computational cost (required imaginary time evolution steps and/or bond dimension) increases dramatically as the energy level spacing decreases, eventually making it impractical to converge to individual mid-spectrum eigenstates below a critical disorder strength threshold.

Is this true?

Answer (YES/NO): YES